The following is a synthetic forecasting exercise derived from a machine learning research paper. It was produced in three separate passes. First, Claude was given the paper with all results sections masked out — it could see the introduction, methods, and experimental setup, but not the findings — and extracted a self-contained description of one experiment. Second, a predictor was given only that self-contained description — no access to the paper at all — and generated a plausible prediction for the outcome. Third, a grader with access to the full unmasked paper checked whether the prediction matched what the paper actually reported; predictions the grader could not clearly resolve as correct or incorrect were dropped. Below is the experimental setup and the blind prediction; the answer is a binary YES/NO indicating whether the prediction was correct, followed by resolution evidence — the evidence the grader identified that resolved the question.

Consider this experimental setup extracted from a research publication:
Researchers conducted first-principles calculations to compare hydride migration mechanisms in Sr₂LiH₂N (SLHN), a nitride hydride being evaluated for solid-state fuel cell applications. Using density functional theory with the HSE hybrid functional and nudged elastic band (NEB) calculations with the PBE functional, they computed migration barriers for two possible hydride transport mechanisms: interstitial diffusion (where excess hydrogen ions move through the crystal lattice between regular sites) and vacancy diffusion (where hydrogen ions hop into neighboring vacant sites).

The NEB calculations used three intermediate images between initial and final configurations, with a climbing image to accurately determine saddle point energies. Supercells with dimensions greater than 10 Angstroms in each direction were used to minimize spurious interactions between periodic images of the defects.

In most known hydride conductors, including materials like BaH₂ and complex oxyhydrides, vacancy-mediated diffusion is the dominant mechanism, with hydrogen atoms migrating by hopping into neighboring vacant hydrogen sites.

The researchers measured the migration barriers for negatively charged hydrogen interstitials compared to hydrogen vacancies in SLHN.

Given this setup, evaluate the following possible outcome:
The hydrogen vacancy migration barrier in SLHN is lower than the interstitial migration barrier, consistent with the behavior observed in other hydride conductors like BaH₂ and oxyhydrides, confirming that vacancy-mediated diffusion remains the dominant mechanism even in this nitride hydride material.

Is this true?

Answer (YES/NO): NO